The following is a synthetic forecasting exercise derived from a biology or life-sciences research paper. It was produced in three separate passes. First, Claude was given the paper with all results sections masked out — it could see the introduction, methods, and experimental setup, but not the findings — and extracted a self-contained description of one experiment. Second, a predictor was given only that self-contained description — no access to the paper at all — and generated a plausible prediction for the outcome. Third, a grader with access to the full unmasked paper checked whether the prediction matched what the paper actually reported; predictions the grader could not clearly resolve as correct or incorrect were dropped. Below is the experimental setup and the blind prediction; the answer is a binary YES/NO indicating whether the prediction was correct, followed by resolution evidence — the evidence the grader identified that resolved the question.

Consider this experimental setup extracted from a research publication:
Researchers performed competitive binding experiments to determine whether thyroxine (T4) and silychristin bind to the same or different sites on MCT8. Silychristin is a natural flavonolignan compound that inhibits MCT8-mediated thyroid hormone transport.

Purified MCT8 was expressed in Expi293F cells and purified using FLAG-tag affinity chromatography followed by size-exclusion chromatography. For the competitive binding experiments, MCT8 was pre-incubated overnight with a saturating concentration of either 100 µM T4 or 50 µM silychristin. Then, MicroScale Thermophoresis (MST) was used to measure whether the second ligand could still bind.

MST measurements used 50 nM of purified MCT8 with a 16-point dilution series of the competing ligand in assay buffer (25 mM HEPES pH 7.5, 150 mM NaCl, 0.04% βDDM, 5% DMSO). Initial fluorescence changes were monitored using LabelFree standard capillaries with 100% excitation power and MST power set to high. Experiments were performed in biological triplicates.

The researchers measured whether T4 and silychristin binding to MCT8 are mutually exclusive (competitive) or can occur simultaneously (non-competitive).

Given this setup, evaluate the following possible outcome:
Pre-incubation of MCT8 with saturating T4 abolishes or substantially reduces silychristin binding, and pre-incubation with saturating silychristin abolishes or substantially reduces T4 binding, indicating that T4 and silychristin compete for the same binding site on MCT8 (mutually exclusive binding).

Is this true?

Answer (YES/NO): NO